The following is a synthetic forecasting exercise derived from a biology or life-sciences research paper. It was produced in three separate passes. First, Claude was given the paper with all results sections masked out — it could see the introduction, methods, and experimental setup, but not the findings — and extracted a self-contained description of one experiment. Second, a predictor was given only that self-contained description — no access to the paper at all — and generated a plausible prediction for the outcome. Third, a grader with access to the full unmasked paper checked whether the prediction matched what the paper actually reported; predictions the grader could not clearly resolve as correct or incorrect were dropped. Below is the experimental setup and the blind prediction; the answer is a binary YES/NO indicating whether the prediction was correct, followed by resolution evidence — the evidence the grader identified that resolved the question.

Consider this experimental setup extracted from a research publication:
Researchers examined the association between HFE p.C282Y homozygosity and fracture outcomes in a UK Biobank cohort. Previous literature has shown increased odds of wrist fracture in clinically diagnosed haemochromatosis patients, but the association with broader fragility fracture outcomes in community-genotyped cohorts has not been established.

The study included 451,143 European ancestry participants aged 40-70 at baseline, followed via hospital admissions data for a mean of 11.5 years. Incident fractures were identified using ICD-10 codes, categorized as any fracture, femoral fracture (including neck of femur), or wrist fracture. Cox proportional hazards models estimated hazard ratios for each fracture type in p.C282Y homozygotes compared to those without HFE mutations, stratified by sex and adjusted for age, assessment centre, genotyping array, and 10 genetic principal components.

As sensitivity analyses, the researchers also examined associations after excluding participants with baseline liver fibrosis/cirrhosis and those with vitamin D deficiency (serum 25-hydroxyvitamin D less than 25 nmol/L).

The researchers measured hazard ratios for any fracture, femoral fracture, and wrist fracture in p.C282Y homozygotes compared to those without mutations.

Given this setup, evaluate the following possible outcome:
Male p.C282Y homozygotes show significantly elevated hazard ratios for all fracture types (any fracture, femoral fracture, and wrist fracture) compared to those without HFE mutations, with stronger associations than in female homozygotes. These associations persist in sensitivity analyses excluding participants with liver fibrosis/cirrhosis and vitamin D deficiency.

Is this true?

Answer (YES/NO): NO